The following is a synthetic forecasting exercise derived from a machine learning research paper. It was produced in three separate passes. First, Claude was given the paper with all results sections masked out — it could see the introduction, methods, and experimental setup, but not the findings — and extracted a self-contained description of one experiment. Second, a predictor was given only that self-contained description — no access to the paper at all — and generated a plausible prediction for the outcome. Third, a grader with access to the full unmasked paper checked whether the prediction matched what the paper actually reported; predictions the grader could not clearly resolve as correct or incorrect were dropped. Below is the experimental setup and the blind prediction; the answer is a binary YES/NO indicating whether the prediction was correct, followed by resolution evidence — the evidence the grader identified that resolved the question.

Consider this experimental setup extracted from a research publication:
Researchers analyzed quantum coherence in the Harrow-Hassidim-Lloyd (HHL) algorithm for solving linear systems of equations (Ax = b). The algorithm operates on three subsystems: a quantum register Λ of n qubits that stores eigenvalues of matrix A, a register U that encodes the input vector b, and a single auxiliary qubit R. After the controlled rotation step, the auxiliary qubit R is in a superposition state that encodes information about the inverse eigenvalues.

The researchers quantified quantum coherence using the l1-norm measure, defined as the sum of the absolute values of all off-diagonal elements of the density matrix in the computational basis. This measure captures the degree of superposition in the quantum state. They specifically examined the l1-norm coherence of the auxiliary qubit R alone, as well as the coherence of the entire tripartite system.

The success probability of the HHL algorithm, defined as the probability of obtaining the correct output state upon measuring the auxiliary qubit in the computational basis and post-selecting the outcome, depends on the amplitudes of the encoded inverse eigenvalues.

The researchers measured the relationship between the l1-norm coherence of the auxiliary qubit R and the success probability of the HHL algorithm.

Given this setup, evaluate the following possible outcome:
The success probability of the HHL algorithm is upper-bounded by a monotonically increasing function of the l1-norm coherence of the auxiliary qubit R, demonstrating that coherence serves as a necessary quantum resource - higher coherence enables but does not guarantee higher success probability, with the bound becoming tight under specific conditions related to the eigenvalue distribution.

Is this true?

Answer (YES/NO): NO